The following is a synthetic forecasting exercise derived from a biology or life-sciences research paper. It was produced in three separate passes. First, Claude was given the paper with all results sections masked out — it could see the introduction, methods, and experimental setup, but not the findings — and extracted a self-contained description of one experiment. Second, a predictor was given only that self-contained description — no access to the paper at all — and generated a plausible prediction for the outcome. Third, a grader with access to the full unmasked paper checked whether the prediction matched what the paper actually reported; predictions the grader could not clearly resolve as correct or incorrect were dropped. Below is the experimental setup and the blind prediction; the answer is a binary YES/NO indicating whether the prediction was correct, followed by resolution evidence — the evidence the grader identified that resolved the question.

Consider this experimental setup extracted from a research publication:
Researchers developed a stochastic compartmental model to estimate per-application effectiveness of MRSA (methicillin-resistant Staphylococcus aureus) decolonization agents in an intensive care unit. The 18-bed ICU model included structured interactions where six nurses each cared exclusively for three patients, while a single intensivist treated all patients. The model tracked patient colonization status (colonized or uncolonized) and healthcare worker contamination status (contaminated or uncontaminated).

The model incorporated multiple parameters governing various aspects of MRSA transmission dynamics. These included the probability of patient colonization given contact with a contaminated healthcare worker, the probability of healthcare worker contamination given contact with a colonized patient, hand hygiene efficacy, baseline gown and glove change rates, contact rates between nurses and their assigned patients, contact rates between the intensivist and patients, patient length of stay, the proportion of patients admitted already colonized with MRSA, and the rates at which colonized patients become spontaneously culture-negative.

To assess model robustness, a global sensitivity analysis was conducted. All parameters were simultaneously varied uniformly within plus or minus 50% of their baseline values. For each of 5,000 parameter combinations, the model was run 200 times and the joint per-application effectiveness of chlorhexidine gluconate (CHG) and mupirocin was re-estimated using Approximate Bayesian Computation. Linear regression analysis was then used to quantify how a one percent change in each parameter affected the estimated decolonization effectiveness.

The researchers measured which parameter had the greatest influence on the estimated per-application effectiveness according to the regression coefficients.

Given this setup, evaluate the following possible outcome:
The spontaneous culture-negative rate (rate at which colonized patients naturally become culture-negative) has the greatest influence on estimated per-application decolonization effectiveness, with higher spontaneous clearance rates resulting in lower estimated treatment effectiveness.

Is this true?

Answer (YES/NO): NO